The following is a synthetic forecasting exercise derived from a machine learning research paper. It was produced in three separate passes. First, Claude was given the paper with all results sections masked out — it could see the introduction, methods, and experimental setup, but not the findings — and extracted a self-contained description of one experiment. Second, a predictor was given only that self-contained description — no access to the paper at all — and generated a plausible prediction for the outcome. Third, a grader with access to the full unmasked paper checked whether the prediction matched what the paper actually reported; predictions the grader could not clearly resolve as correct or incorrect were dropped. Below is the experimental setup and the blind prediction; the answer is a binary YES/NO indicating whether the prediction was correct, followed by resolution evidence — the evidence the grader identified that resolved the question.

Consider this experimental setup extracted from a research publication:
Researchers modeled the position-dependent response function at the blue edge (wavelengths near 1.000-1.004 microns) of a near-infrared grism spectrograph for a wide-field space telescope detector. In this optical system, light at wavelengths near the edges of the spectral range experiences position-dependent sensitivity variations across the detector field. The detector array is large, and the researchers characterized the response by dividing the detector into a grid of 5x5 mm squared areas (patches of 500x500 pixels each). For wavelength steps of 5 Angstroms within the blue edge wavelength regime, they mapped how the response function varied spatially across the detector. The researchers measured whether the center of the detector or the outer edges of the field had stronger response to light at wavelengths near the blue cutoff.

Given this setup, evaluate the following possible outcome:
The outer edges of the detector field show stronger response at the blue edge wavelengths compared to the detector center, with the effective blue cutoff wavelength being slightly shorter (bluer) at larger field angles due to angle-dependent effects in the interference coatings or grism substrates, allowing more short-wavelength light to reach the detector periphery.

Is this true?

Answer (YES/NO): YES